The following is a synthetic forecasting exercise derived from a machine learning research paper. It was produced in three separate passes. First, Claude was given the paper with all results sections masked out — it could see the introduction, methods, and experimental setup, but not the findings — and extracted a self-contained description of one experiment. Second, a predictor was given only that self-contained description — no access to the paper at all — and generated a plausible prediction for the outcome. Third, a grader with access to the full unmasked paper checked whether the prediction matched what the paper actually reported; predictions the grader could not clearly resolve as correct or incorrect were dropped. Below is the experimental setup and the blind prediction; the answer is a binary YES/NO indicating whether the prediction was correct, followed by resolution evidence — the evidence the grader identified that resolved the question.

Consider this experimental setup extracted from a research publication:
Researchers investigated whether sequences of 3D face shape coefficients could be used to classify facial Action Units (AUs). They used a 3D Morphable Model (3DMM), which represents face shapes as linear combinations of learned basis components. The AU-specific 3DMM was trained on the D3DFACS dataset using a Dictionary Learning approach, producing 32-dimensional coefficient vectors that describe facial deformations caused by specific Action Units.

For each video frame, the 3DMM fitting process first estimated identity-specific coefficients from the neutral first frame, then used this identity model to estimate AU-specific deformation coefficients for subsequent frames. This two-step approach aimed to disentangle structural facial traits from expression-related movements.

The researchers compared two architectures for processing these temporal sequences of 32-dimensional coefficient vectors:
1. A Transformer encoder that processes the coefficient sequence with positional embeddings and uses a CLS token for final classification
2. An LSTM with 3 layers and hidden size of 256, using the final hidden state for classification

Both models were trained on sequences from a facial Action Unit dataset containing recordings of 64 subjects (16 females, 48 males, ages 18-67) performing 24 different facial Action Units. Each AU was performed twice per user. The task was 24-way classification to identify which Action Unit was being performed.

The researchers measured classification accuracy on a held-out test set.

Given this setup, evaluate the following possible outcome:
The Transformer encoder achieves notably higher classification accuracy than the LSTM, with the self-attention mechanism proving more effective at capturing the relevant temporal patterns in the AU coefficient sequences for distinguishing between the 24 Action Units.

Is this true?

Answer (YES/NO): YES